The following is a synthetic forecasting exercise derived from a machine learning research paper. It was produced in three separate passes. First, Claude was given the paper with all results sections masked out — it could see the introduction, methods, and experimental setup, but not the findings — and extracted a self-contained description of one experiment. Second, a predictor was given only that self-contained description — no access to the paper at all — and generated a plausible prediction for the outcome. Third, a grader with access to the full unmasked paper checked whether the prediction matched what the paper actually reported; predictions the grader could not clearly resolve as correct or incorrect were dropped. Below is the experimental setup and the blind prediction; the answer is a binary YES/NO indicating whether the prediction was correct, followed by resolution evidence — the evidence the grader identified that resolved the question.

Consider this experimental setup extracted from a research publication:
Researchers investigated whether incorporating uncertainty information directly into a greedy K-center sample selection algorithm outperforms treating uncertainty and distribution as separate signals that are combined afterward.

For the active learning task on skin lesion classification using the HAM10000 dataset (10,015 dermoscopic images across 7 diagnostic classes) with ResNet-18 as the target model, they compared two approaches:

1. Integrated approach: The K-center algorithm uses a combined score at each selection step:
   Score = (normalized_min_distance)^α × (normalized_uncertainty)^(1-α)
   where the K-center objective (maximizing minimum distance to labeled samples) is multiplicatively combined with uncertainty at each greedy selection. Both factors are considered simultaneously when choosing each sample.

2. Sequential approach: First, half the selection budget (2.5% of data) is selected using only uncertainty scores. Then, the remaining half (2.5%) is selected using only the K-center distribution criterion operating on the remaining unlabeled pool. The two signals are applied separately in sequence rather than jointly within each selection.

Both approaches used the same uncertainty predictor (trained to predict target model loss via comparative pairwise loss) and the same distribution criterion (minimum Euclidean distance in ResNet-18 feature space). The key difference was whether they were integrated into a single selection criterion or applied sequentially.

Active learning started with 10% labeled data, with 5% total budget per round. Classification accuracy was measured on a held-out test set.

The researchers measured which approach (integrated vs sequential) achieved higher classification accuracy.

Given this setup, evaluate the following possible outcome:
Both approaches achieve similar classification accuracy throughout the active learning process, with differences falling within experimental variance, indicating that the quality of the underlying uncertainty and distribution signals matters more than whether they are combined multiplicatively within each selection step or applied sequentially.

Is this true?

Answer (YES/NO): NO